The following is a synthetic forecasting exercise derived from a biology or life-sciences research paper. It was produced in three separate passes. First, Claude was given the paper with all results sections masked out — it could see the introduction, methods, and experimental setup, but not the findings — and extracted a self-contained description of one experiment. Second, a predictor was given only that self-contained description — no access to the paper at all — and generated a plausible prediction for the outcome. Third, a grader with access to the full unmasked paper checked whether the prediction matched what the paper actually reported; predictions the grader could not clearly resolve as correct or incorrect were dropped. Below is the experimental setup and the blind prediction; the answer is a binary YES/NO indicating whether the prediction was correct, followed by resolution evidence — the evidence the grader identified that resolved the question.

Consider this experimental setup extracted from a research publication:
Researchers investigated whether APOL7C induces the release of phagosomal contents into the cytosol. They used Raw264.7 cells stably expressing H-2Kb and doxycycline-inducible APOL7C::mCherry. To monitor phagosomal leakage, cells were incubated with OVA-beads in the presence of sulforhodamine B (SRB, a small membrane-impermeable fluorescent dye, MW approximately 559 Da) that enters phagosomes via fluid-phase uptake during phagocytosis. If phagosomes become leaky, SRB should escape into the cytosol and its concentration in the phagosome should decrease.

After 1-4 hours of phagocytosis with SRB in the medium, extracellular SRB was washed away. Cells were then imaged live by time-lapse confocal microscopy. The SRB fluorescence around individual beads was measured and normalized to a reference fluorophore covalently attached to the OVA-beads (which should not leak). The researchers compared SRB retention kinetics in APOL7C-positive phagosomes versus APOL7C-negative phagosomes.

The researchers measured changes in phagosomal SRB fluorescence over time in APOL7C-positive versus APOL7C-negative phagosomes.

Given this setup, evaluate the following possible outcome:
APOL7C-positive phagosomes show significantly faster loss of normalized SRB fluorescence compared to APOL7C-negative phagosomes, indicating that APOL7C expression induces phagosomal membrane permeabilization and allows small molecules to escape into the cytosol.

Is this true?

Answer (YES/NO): YES